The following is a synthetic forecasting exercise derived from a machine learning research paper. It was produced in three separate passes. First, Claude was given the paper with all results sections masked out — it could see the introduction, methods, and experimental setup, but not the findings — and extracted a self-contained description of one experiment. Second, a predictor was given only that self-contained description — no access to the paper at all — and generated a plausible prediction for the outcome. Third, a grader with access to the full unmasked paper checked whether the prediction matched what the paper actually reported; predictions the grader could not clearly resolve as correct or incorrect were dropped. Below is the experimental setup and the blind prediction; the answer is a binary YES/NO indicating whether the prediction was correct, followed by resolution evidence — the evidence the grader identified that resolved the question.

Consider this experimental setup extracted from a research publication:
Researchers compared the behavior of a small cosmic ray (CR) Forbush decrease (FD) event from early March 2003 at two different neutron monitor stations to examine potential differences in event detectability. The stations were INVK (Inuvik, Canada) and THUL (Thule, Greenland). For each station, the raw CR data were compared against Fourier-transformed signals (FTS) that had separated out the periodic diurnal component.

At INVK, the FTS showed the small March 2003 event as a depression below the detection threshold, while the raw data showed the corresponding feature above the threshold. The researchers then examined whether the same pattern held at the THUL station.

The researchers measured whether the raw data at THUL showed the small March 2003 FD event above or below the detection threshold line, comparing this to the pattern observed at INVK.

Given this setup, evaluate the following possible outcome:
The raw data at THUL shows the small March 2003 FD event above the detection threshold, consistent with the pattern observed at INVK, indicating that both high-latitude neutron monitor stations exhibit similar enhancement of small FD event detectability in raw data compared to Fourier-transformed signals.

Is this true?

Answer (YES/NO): NO